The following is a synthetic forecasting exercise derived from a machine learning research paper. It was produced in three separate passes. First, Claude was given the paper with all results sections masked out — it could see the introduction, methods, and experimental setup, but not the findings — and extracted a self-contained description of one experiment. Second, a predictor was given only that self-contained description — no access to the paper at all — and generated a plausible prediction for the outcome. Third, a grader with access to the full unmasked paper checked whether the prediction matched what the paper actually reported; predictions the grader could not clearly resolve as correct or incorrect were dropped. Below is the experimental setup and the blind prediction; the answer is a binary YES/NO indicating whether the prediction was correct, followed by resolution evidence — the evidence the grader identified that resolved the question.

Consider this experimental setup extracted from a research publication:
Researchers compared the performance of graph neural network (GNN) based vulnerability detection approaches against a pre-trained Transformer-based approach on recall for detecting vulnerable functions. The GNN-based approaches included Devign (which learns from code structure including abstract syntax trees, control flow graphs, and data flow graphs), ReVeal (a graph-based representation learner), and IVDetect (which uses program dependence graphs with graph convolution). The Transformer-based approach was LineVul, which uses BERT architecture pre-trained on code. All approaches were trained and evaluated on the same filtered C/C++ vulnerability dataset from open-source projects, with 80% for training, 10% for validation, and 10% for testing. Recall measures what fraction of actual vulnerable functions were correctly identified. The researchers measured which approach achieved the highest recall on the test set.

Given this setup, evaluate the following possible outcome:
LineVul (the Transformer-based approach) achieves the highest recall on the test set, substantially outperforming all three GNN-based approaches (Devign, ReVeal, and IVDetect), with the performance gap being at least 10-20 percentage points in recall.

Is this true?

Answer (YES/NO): NO